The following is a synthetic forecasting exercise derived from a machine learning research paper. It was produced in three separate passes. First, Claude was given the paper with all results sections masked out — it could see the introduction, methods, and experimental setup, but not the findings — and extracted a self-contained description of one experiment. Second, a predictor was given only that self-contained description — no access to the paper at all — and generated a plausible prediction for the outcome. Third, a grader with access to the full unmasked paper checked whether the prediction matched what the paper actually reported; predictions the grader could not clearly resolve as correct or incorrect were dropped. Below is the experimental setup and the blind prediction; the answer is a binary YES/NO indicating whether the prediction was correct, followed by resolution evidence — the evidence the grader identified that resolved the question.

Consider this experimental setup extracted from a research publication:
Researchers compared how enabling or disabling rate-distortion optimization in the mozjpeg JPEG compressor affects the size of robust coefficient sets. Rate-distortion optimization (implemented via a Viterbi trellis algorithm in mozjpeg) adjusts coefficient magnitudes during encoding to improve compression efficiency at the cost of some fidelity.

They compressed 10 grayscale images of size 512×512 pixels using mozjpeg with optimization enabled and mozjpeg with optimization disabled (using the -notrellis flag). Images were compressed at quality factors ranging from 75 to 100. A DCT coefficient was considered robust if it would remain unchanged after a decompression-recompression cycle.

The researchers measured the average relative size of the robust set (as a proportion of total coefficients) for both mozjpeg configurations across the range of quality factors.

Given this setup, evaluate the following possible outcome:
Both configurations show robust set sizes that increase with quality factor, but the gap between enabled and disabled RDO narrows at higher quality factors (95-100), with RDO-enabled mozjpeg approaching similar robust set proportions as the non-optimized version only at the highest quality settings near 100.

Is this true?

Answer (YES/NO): NO